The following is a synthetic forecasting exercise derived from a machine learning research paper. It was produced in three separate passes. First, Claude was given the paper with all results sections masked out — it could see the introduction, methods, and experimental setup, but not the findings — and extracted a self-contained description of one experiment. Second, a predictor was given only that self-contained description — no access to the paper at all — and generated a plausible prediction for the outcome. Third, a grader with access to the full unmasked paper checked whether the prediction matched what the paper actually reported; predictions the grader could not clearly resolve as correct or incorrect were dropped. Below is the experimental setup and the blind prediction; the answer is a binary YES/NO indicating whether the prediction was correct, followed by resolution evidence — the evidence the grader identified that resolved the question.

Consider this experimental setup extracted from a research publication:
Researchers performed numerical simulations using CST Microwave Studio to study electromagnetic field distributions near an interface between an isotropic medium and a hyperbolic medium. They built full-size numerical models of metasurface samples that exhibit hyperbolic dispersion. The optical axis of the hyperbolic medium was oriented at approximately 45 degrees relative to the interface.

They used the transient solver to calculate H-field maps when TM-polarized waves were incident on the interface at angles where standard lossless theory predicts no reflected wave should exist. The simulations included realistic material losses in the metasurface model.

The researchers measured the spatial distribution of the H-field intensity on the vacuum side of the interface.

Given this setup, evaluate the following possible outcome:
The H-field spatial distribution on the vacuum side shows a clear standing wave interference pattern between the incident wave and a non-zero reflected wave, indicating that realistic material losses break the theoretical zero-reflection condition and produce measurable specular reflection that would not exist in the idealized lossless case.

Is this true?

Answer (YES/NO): NO